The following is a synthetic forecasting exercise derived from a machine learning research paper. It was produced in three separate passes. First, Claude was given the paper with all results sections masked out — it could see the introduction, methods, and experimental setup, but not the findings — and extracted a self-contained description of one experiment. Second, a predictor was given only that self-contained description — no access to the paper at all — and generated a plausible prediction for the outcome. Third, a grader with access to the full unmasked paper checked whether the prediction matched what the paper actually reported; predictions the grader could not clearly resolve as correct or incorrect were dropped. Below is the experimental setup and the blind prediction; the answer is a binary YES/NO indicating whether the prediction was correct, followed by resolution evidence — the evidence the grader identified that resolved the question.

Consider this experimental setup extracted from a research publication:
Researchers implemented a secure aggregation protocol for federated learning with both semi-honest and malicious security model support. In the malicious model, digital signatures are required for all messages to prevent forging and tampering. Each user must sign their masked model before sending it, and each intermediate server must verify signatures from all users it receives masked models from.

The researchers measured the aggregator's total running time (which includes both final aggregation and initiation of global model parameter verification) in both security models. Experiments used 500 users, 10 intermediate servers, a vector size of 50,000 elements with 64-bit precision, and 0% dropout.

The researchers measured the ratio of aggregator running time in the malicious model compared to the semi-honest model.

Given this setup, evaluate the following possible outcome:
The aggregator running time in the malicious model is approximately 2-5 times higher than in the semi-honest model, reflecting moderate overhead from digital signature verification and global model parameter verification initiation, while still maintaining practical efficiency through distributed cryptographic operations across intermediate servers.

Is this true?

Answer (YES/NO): YES